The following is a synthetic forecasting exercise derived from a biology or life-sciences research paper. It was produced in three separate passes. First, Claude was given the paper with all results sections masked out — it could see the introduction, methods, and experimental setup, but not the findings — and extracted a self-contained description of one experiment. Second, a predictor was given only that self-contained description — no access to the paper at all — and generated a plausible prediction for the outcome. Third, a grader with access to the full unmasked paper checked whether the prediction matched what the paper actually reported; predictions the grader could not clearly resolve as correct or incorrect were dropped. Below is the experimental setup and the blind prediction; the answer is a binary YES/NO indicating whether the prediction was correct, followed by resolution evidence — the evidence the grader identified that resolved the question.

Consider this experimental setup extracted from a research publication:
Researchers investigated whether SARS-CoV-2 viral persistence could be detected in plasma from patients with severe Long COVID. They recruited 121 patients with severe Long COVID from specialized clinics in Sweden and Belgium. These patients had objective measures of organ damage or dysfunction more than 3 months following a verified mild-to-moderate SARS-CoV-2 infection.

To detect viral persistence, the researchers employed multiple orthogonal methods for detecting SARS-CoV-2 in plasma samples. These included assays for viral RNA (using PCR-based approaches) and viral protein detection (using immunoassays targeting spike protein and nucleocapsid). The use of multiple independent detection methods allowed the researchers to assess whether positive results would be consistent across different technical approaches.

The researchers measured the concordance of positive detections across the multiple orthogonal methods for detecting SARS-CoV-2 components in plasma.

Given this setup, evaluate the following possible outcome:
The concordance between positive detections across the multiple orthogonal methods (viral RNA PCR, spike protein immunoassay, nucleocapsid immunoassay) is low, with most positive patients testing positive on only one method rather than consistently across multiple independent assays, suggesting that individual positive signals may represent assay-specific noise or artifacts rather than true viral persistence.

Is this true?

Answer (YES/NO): YES